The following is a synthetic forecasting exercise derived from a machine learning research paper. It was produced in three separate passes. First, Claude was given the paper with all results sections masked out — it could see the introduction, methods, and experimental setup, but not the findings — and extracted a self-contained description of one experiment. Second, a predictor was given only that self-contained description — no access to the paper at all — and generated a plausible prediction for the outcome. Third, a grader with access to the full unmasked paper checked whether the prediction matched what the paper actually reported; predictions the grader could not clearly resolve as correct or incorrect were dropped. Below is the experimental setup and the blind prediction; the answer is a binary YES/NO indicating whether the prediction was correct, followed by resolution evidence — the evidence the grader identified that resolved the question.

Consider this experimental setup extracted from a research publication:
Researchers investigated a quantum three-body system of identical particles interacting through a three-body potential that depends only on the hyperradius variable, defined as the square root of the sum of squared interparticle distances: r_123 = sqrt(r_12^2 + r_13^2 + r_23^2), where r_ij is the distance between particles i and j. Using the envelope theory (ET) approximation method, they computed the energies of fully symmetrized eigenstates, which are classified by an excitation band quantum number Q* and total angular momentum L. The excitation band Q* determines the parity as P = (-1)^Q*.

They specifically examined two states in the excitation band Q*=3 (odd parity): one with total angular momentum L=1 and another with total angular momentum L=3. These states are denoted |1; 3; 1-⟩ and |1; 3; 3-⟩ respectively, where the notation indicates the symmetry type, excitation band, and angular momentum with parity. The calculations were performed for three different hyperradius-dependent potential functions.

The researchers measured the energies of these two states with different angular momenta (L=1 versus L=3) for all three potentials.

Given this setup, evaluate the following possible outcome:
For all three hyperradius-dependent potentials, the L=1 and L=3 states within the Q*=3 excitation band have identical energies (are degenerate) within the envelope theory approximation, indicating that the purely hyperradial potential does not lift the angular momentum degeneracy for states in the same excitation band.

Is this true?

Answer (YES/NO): YES